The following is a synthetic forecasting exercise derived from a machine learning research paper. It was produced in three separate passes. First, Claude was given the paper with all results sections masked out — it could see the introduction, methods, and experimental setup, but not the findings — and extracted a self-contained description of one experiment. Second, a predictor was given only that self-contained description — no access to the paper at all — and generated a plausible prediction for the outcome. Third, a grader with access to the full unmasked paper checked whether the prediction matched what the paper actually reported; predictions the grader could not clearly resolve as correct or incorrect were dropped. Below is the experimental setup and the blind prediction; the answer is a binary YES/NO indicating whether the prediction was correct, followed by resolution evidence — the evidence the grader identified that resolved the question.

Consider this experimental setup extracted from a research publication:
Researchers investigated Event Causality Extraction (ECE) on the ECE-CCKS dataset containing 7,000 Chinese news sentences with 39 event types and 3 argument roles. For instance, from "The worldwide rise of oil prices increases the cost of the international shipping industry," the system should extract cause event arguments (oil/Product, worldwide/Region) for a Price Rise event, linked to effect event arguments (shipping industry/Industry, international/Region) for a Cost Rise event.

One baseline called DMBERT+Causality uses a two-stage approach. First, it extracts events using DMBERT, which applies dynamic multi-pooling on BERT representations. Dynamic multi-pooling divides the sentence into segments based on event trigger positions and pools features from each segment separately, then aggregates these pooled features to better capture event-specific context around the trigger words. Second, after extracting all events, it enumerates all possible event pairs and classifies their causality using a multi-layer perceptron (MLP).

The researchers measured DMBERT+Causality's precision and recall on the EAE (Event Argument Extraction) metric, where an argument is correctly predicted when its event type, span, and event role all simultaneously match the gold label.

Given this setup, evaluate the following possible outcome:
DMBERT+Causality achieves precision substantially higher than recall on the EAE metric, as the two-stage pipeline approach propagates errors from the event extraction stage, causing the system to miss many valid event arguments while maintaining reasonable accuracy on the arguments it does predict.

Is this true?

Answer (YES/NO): NO